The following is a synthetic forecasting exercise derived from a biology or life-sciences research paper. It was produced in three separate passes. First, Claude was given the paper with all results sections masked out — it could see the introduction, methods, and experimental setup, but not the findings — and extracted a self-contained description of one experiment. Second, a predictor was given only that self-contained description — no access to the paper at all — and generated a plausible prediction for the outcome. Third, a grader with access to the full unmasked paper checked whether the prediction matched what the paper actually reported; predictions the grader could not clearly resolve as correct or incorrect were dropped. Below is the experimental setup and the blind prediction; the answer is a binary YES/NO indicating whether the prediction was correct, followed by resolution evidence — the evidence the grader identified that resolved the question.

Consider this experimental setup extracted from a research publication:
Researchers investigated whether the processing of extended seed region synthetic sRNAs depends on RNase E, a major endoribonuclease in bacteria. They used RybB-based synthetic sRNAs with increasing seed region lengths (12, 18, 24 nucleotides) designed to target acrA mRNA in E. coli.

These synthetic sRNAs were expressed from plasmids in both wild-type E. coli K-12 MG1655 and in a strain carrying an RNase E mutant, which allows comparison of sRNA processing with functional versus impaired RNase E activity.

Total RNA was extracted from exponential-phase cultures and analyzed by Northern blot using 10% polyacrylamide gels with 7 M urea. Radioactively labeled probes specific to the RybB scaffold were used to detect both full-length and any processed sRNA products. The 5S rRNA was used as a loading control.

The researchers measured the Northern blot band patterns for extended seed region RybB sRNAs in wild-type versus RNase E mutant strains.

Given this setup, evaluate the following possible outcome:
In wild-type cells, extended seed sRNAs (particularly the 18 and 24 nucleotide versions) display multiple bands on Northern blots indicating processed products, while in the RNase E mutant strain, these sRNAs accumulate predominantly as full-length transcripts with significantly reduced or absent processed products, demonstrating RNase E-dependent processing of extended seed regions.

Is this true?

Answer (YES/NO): YES